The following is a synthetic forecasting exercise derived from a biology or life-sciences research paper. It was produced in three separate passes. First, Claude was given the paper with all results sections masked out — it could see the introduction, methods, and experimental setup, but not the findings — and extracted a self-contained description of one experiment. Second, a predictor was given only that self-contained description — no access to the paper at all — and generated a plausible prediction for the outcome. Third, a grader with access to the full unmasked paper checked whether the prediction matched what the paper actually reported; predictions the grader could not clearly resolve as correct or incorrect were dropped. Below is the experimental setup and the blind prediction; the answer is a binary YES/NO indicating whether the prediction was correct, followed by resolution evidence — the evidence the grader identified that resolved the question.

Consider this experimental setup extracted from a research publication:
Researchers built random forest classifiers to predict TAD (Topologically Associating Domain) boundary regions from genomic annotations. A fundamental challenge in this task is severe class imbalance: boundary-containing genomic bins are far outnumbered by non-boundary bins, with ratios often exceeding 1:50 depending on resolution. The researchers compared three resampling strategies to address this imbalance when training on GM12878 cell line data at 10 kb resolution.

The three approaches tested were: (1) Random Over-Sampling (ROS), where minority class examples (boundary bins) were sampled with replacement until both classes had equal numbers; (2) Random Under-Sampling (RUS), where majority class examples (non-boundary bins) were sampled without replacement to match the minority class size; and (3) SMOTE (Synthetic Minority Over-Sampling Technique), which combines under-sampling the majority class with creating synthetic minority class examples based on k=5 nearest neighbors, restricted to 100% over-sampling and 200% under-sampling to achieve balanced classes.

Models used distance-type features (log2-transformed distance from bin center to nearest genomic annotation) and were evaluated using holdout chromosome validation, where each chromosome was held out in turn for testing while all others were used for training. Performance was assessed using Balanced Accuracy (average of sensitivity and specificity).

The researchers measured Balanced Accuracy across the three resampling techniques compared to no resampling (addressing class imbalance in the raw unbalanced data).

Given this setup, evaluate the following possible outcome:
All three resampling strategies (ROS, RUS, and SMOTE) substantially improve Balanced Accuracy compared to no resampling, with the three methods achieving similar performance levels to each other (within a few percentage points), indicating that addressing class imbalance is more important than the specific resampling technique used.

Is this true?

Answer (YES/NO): NO